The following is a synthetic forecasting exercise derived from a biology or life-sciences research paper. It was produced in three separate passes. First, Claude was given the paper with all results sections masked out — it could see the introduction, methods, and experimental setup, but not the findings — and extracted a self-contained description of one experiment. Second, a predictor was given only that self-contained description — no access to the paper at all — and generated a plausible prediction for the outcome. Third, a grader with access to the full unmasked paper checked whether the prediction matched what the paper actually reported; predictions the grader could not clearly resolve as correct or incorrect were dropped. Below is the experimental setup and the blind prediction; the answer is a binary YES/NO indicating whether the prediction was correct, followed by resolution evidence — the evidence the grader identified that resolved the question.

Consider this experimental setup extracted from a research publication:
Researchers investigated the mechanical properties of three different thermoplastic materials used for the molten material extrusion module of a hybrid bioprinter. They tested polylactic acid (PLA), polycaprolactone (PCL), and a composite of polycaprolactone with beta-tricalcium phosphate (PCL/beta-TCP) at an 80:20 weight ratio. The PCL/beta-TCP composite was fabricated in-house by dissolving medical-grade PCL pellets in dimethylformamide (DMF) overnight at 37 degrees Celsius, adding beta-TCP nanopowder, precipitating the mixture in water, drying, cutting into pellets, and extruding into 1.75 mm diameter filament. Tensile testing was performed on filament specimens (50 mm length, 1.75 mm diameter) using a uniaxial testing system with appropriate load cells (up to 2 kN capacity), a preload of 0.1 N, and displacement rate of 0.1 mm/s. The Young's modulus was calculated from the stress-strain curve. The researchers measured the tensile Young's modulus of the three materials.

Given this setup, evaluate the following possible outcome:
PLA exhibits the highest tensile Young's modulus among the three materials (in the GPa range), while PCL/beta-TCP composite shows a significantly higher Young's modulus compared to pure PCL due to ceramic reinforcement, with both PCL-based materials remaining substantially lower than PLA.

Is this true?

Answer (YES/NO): NO